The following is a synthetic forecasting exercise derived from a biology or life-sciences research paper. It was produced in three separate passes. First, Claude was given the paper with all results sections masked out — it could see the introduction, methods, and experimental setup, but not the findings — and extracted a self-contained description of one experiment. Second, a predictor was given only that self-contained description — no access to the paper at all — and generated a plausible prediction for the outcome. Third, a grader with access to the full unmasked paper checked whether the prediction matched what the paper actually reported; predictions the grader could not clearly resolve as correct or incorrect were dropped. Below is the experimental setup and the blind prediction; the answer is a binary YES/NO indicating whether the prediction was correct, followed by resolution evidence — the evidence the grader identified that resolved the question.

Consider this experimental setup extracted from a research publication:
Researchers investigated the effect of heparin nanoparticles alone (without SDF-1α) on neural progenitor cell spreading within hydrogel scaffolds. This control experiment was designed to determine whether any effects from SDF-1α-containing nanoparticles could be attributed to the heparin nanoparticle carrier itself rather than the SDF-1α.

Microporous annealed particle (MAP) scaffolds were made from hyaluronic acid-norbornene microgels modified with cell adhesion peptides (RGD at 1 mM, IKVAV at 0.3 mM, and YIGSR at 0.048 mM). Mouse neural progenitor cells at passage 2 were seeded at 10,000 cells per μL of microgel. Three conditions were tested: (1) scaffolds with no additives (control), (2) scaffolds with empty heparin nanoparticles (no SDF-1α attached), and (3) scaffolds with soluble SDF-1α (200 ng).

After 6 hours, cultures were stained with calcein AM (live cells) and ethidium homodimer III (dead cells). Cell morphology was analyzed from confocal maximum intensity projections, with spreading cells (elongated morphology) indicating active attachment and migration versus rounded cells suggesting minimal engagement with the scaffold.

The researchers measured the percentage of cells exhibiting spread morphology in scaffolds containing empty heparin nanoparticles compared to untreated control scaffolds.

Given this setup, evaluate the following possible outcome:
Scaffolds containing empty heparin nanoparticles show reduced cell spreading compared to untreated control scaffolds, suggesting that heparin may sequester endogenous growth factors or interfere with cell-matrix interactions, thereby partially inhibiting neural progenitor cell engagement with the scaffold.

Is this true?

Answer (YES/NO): NO